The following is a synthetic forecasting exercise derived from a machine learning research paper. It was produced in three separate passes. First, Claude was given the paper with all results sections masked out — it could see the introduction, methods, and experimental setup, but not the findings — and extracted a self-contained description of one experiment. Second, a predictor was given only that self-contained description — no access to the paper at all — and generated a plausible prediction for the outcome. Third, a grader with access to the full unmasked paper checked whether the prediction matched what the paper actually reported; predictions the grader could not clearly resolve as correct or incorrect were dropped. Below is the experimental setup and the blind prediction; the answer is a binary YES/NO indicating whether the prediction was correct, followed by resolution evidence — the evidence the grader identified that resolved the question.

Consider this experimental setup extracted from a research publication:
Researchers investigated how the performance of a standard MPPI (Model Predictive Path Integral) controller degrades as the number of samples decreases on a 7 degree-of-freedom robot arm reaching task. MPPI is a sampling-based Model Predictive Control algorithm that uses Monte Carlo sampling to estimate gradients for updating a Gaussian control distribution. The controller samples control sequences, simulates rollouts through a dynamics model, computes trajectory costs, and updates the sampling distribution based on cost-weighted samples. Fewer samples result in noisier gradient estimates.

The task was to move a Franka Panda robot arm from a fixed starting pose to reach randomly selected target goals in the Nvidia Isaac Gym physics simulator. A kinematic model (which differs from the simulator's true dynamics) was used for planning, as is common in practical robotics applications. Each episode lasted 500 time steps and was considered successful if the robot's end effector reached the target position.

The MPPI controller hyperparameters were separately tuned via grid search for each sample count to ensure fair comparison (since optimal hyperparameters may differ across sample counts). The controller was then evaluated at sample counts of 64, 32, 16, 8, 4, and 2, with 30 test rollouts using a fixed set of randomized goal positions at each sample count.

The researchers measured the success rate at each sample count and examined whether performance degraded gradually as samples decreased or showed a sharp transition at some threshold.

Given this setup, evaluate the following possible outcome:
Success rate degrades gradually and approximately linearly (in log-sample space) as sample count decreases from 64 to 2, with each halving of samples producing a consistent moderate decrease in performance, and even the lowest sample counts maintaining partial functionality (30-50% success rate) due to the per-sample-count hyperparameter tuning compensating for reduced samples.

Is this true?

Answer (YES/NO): NO